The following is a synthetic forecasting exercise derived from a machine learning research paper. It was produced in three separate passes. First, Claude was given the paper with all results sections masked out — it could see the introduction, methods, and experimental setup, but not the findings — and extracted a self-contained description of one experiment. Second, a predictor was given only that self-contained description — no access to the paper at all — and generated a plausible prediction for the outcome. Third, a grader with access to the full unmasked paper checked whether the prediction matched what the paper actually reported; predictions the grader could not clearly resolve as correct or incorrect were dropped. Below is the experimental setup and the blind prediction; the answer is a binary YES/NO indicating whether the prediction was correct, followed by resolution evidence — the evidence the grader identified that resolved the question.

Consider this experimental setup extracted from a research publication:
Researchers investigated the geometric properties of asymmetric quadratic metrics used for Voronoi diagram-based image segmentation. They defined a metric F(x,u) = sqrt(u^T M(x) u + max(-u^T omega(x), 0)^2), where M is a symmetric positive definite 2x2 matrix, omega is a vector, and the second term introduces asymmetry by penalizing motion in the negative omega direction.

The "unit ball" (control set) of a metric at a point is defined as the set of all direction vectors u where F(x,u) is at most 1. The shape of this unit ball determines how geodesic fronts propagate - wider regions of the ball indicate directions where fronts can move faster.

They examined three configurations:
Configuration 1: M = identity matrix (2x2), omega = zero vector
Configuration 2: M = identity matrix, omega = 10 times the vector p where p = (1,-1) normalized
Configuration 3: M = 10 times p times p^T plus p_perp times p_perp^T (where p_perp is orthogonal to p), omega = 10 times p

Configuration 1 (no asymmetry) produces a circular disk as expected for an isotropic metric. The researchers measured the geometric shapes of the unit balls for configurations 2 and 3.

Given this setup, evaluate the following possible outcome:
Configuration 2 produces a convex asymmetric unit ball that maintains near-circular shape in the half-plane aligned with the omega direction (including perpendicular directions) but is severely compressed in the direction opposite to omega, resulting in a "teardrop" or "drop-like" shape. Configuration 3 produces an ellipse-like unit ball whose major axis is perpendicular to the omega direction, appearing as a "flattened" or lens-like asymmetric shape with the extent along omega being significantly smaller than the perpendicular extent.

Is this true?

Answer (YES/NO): NO